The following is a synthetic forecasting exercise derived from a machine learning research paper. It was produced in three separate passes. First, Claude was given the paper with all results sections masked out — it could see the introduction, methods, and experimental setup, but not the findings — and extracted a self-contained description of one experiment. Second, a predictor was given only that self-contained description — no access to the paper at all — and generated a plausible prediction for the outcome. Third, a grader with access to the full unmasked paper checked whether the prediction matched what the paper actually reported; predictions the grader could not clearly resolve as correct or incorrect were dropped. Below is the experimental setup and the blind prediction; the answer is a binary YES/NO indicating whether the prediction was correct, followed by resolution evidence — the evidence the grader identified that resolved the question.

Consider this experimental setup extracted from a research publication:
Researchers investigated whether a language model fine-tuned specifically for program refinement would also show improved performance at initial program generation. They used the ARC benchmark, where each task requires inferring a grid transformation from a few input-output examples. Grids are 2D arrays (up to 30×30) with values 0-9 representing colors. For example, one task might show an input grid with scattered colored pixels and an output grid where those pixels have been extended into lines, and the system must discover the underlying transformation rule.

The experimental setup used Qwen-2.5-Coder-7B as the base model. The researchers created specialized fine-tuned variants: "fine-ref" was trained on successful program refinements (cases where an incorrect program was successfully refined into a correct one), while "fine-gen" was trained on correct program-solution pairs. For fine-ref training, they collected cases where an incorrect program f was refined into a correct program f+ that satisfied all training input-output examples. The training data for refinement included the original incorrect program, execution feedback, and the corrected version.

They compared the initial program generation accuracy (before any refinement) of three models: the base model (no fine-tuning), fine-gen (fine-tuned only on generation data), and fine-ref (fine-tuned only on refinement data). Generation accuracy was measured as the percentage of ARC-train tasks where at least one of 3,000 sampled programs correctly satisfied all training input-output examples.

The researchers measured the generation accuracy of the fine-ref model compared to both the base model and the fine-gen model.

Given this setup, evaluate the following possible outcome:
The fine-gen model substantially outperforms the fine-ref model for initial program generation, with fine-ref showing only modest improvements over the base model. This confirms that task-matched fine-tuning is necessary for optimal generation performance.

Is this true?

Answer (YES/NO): NO